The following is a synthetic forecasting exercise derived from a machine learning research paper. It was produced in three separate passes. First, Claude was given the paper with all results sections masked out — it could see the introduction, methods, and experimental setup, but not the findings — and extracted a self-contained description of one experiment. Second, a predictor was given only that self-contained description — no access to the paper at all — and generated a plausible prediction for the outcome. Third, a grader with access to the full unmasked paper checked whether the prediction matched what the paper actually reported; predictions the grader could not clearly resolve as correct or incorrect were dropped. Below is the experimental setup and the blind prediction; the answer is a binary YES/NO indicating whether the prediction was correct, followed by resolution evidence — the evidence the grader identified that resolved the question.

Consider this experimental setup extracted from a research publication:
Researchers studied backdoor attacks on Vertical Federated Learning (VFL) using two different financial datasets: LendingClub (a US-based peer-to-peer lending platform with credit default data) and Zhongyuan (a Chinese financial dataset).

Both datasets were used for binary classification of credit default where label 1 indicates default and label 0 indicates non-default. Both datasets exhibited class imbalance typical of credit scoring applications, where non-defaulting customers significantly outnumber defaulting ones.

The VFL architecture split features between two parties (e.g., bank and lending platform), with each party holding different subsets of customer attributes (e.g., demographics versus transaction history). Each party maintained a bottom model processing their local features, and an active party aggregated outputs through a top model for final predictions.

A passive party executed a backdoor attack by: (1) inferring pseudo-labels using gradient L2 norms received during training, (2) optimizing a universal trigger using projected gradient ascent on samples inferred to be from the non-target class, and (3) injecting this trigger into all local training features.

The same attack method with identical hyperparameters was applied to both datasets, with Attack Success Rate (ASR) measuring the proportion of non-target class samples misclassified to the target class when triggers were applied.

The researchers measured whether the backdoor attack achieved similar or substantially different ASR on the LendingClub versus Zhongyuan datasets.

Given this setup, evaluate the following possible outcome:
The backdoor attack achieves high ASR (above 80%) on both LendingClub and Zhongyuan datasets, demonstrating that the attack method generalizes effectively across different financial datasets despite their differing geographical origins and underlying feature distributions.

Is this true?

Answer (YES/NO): YES